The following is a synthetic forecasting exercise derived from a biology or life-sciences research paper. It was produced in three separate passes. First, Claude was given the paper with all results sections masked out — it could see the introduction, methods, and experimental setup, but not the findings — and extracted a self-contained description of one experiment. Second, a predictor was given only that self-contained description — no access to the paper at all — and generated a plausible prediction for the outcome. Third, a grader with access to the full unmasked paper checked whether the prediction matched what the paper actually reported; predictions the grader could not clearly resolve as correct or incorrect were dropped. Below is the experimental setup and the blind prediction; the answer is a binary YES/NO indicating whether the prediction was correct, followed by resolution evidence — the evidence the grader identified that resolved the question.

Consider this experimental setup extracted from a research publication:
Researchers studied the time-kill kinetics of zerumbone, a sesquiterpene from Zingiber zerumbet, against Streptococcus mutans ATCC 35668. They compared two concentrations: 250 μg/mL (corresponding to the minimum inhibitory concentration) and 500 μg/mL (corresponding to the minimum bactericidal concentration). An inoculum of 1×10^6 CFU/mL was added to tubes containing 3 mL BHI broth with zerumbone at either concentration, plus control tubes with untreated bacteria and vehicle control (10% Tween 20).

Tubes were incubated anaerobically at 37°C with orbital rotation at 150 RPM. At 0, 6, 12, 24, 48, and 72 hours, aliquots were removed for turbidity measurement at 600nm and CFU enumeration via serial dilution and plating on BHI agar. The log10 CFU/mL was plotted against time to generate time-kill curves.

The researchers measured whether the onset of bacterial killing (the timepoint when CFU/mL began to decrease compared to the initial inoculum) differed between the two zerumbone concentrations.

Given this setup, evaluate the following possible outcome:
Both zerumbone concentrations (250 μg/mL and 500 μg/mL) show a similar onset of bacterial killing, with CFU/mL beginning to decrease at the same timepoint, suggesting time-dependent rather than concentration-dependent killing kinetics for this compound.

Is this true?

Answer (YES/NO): YES